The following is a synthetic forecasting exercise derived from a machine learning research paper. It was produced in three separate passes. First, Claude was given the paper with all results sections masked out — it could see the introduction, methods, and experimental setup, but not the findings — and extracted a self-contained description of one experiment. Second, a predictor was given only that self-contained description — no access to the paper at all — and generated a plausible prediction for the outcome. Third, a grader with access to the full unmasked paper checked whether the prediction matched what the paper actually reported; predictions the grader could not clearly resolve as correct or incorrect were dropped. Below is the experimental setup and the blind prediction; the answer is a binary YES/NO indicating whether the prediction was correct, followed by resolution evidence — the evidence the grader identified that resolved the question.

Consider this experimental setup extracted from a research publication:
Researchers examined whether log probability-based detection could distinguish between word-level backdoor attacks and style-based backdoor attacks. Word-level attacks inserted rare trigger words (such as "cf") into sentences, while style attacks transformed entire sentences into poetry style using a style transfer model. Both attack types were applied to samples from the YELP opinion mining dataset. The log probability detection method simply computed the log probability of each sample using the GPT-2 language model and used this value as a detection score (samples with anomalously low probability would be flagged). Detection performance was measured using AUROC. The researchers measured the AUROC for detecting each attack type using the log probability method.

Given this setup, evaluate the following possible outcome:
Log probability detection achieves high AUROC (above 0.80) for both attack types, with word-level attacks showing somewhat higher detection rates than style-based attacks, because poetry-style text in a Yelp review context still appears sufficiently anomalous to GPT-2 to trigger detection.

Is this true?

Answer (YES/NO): NO